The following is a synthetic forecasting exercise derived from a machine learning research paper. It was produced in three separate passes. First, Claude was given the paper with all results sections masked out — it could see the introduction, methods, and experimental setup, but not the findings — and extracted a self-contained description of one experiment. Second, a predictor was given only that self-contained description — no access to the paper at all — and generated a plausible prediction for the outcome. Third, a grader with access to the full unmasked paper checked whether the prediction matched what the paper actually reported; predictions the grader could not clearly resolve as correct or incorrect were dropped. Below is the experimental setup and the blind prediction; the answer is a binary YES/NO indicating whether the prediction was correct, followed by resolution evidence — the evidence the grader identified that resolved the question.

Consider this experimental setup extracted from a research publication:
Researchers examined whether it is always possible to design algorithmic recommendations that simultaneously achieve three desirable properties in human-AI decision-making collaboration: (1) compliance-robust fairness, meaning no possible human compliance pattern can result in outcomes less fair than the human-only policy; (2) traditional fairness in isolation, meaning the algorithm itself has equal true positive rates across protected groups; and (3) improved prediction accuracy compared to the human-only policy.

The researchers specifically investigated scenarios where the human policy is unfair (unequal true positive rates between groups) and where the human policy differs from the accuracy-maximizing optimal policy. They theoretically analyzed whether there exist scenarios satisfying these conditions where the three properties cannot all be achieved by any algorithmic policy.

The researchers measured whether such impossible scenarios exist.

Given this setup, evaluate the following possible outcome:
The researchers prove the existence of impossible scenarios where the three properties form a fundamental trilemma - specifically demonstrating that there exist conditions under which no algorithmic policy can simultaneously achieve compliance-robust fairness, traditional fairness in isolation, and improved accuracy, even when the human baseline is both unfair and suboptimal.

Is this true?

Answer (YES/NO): YES